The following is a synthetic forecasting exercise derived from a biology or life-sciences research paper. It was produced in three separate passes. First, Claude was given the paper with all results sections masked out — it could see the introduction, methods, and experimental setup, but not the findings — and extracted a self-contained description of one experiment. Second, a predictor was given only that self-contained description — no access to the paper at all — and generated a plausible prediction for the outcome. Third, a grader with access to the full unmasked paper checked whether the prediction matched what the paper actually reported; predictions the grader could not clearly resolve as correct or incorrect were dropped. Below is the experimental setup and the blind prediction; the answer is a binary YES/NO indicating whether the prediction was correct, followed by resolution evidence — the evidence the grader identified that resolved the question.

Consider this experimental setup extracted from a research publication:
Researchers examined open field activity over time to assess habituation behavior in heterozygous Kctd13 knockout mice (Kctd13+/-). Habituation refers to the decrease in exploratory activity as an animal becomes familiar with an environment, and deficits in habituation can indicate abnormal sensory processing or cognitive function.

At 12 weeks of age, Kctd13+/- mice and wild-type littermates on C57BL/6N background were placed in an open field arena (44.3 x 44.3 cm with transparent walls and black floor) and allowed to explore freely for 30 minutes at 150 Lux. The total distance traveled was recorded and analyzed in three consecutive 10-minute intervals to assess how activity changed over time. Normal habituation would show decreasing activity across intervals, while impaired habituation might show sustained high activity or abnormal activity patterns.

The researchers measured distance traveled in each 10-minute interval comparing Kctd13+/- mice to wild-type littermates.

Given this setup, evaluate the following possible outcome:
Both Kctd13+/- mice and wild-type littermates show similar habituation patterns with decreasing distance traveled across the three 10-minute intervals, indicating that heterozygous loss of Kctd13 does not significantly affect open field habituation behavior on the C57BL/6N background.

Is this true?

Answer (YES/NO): YES